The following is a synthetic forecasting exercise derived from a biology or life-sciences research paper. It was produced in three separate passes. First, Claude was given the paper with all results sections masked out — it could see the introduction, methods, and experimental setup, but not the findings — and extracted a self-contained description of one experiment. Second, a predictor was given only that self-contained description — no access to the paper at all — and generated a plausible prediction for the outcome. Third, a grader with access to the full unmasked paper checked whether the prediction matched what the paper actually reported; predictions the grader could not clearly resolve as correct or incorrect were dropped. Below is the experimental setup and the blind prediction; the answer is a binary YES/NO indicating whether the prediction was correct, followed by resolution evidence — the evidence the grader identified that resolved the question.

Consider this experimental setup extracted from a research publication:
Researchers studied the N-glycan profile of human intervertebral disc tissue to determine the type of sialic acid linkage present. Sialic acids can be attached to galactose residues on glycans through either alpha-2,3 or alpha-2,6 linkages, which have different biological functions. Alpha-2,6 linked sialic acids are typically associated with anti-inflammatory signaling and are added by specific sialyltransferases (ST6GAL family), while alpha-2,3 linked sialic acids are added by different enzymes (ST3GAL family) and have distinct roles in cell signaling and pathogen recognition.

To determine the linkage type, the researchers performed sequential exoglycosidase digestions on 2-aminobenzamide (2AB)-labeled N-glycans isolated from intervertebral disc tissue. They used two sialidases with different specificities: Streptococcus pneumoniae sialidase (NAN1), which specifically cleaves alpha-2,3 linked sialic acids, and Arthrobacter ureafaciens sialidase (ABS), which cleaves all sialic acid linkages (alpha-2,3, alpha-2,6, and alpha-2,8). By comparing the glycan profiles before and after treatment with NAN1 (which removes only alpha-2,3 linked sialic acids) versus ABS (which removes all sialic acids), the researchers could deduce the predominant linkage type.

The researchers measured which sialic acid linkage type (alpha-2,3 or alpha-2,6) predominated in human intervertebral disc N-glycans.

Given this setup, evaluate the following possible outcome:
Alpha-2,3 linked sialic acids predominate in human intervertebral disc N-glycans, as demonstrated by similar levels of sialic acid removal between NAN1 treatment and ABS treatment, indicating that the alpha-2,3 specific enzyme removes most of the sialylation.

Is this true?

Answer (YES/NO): NO